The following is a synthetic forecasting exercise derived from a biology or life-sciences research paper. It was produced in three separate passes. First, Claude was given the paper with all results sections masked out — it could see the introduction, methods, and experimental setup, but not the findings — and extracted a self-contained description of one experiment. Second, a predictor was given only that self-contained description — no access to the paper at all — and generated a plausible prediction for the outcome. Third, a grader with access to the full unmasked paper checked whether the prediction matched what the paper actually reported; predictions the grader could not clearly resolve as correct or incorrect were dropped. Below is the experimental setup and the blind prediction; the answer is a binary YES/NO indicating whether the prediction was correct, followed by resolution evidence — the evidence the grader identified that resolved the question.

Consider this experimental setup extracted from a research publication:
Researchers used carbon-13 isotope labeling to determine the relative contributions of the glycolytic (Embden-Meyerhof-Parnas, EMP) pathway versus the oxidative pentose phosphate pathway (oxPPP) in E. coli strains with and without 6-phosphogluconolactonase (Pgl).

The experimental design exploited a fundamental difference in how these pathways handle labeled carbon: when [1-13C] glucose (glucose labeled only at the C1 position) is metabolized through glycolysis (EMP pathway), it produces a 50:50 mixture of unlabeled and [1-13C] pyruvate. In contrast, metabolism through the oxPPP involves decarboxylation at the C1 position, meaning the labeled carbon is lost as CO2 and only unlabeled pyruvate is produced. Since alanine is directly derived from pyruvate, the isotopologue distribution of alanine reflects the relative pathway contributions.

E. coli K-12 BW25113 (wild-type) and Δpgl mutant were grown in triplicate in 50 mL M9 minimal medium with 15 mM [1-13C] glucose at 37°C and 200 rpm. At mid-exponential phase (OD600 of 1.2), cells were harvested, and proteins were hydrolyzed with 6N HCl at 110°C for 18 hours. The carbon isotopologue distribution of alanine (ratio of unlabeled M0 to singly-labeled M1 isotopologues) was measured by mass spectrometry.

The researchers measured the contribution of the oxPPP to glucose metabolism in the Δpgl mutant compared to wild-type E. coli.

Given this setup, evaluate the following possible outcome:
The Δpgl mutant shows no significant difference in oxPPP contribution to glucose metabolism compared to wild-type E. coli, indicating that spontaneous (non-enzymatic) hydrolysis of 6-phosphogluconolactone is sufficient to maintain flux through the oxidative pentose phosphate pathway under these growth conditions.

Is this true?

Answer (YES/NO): NO